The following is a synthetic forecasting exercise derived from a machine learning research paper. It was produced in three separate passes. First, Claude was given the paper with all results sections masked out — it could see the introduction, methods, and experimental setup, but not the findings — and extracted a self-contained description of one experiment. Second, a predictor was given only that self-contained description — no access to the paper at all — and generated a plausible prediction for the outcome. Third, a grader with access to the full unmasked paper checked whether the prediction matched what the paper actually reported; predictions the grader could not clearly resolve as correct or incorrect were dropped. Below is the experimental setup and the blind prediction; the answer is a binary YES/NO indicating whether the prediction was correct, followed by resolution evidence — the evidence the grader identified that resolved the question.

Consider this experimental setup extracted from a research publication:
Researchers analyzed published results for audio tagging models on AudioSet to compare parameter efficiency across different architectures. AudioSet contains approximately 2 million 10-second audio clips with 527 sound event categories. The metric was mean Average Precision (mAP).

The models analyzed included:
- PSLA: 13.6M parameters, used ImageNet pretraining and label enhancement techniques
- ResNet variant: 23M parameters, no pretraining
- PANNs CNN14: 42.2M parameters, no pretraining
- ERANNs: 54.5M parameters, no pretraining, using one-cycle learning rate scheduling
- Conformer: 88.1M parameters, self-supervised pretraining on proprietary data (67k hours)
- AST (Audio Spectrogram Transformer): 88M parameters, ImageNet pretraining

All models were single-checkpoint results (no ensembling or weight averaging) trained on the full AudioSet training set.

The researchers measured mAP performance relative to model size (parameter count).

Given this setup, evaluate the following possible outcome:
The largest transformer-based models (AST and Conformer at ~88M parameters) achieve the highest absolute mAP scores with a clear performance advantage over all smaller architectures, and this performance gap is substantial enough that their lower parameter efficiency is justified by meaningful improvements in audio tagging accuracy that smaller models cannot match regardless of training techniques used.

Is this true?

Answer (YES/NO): NO